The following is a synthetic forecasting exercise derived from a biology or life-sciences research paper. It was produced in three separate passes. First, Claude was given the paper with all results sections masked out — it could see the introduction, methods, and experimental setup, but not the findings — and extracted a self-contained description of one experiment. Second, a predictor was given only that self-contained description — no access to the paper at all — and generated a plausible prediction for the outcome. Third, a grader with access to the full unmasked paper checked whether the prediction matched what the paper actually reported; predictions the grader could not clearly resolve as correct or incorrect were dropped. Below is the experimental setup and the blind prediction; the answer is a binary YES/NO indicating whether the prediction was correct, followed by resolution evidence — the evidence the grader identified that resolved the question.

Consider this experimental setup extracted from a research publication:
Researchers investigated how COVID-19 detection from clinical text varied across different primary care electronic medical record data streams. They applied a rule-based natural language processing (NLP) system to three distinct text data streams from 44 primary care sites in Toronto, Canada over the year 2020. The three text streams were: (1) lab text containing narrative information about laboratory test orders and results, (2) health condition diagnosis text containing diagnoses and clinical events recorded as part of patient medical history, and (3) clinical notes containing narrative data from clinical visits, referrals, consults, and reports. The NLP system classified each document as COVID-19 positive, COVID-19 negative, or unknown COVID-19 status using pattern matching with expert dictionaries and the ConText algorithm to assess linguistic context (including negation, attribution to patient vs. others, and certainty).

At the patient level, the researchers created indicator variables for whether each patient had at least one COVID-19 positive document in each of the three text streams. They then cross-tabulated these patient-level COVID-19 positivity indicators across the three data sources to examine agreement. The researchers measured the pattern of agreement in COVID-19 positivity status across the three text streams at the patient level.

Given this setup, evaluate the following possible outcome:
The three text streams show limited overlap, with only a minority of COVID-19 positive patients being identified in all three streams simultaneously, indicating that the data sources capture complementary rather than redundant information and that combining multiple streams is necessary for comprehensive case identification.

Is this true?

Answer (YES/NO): YES